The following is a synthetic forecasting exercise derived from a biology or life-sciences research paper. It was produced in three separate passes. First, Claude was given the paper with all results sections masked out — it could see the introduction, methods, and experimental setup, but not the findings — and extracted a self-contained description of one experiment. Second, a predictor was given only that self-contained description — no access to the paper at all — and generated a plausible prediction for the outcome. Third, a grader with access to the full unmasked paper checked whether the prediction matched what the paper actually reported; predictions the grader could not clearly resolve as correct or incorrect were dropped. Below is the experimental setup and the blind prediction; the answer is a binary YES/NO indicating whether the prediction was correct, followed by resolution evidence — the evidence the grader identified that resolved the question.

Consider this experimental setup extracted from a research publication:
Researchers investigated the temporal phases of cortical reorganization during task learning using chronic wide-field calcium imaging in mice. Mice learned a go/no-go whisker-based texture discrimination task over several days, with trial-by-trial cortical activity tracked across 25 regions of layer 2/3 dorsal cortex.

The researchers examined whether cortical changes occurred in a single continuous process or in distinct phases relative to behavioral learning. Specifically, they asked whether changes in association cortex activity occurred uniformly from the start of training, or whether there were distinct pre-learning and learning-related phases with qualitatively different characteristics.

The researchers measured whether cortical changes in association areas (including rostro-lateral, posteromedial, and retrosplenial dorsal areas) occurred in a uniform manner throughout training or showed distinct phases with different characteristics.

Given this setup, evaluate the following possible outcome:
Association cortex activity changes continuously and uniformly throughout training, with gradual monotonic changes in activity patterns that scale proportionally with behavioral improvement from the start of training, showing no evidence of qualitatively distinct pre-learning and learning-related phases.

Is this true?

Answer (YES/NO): NO